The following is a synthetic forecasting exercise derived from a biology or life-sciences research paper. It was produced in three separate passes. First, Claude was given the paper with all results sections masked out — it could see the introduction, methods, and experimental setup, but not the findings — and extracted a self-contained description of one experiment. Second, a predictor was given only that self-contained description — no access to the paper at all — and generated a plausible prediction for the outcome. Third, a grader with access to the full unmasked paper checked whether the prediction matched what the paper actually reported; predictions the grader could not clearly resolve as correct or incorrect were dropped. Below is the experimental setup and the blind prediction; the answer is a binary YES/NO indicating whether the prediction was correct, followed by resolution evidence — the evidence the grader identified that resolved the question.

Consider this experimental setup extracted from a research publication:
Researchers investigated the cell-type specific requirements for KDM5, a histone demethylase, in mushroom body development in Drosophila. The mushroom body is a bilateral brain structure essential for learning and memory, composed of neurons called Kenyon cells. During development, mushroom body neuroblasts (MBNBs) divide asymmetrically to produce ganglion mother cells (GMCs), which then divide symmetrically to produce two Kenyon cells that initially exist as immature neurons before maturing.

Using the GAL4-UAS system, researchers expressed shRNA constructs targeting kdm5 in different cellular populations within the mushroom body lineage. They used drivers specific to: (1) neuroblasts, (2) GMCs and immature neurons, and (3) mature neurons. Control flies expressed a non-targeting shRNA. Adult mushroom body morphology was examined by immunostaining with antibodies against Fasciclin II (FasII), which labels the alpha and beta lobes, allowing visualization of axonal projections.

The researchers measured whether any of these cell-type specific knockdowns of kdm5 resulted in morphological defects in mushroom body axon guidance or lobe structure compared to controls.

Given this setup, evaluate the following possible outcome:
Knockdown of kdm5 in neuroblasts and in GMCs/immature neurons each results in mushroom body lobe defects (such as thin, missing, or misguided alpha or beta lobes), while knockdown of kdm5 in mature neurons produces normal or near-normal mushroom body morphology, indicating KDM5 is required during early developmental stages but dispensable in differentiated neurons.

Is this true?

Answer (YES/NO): YES